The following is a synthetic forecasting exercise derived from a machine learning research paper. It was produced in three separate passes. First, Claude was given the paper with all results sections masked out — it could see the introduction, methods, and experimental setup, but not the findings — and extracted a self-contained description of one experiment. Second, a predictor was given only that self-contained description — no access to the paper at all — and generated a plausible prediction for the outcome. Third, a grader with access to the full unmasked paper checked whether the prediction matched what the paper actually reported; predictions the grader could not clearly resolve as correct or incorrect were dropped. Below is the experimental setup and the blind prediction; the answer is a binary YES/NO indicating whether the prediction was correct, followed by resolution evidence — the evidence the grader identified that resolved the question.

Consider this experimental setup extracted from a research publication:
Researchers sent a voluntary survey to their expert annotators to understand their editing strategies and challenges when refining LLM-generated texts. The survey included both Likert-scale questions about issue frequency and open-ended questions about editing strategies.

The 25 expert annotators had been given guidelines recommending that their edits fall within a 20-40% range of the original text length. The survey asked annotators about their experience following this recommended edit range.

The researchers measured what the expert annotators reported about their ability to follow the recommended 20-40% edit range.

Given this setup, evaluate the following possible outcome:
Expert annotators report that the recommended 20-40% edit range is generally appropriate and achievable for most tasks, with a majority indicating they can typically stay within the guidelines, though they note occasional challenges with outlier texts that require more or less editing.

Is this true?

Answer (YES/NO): NO